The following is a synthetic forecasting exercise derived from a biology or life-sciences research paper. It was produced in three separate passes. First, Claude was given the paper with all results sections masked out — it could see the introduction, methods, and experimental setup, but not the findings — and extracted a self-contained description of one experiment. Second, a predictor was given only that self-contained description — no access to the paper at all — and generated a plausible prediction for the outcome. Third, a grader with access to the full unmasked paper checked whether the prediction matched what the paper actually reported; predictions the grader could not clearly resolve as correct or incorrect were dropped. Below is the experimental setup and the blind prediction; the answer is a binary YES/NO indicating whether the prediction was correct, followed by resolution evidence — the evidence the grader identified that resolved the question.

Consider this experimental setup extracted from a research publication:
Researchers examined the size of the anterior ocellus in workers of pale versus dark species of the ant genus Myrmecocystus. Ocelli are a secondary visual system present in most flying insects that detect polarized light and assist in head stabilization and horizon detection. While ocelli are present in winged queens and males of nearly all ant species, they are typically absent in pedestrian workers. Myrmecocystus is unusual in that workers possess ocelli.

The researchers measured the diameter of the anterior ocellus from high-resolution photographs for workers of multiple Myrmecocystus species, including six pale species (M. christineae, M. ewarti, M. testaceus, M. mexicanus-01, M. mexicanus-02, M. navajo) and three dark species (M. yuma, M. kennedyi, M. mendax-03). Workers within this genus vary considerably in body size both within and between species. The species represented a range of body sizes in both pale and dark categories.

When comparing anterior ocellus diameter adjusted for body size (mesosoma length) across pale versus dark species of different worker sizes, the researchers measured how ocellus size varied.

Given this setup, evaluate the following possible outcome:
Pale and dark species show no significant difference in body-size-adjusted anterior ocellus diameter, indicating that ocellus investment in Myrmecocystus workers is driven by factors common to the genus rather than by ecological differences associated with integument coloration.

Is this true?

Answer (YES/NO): NO